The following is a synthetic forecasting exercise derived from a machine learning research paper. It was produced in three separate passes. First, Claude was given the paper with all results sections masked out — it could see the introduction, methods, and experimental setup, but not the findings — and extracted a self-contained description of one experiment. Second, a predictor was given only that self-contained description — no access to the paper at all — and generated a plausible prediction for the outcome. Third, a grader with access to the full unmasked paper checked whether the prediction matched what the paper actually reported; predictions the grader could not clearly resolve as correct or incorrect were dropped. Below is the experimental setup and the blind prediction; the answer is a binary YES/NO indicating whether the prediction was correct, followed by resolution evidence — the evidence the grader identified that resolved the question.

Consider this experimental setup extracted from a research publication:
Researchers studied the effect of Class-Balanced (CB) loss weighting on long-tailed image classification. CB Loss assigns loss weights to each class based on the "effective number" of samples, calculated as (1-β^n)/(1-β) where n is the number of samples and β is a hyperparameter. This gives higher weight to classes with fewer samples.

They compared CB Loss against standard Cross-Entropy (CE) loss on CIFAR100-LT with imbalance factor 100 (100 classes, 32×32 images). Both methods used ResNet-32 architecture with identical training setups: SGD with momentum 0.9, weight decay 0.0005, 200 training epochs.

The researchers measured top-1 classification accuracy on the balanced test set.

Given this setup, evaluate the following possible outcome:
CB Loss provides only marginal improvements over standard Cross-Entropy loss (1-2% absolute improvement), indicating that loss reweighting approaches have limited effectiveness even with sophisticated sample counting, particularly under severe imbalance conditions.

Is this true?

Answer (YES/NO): YES